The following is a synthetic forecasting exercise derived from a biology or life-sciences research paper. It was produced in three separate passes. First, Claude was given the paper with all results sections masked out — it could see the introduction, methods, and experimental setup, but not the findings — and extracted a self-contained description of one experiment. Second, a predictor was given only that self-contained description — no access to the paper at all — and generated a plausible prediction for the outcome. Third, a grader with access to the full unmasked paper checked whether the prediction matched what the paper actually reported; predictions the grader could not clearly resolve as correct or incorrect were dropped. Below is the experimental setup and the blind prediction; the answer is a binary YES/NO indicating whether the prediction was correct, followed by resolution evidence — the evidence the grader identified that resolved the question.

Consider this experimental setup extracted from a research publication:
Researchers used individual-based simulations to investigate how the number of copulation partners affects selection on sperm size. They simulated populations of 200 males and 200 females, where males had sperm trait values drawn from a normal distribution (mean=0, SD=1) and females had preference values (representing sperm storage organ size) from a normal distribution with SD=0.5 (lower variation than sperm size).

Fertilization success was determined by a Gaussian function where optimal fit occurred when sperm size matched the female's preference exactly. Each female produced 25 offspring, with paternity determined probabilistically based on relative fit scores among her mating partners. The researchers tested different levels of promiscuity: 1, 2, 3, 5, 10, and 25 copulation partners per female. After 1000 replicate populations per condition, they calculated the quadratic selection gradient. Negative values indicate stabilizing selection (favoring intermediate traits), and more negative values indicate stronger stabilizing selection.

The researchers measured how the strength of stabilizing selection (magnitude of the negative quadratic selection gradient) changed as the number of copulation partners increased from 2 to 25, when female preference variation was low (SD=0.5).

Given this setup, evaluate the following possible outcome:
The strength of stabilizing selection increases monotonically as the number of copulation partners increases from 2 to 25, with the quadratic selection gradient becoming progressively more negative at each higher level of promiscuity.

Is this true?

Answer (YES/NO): NO